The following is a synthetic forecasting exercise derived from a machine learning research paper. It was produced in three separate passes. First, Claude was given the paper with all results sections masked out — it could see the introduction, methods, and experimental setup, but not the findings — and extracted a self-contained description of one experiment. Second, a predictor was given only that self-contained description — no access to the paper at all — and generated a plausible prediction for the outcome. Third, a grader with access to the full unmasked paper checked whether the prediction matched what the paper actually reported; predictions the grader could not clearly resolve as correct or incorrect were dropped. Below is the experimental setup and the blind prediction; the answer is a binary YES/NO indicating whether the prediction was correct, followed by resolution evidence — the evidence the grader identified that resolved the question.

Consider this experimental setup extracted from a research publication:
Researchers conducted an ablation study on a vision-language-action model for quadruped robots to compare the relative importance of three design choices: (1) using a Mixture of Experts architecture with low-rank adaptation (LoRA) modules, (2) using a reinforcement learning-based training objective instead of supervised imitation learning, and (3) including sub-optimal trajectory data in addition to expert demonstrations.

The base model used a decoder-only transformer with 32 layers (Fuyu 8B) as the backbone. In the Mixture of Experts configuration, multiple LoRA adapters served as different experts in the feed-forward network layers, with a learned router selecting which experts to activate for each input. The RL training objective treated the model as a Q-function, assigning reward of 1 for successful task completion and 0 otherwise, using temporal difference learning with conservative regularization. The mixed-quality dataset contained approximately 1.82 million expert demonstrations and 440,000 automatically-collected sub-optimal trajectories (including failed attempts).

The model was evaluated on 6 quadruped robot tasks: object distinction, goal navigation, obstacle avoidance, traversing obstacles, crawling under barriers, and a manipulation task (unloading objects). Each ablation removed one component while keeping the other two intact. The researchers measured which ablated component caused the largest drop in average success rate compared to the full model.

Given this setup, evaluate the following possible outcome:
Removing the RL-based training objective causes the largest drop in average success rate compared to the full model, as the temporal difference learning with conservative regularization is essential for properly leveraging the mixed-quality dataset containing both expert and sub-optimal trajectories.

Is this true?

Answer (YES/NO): NO